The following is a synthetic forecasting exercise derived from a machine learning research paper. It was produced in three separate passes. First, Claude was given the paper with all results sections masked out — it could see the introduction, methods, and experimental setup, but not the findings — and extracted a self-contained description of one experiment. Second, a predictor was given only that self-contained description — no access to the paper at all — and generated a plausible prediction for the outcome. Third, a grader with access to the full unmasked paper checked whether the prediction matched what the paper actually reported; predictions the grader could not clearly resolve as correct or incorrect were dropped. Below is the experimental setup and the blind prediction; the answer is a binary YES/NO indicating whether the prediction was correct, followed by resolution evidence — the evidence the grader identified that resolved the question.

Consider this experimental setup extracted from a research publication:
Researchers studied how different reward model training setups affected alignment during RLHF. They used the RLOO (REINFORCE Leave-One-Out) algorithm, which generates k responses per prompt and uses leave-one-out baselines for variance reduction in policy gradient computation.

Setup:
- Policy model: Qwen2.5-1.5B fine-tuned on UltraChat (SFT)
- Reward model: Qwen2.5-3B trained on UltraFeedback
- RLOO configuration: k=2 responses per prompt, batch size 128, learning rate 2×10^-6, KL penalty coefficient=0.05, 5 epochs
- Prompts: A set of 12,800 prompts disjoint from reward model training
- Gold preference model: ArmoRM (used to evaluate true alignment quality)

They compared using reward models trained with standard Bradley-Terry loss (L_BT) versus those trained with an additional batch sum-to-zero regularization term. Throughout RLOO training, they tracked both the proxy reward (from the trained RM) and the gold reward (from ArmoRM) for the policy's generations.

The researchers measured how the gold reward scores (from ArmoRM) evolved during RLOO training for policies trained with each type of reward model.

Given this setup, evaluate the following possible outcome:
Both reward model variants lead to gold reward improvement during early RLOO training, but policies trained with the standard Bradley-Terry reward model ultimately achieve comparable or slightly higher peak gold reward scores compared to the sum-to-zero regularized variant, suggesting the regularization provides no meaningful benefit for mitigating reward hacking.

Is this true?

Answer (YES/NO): NO